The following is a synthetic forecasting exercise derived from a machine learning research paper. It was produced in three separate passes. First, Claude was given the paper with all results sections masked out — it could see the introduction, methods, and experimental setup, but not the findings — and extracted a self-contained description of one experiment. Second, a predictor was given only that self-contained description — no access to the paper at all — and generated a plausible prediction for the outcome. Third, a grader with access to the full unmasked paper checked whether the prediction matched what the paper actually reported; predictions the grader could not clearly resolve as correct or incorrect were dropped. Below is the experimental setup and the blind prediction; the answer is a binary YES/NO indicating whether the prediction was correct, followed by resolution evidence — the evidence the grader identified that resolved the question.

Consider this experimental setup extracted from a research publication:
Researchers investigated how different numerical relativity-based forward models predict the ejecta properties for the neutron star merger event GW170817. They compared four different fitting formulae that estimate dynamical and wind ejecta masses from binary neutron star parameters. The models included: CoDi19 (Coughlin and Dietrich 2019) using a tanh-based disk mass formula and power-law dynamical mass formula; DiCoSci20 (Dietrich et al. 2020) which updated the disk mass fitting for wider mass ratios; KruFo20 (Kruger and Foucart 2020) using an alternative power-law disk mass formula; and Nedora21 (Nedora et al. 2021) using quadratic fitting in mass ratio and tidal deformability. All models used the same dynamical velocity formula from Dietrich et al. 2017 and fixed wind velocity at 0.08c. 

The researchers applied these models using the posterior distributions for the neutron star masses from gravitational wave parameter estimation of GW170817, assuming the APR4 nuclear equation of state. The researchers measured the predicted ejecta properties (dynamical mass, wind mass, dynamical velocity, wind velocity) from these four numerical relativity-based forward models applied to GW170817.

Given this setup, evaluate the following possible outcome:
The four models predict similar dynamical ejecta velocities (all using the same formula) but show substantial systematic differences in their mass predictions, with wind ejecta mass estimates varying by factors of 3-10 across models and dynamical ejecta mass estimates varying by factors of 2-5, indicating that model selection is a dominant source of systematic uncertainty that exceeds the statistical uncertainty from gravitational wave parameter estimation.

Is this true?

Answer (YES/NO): NO